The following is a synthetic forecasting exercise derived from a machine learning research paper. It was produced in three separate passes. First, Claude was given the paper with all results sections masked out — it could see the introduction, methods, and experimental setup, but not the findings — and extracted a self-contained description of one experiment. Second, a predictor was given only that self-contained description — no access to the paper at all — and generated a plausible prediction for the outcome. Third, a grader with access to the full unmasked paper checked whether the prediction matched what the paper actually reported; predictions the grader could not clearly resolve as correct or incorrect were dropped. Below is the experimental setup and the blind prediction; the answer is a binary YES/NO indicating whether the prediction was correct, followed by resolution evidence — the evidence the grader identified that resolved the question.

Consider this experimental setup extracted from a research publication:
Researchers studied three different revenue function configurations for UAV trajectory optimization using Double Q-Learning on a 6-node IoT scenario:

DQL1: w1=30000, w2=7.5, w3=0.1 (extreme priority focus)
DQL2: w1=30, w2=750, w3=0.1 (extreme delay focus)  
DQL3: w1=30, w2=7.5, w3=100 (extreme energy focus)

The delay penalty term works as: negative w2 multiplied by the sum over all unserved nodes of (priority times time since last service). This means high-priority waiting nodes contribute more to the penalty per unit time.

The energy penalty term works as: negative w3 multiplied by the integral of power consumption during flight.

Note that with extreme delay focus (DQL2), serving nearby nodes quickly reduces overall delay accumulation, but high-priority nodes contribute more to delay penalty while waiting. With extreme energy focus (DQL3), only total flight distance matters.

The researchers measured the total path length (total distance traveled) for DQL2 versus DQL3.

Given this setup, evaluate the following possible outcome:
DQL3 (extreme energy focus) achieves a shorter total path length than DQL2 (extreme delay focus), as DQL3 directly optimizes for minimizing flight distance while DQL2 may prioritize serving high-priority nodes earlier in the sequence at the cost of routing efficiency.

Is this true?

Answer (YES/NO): YES